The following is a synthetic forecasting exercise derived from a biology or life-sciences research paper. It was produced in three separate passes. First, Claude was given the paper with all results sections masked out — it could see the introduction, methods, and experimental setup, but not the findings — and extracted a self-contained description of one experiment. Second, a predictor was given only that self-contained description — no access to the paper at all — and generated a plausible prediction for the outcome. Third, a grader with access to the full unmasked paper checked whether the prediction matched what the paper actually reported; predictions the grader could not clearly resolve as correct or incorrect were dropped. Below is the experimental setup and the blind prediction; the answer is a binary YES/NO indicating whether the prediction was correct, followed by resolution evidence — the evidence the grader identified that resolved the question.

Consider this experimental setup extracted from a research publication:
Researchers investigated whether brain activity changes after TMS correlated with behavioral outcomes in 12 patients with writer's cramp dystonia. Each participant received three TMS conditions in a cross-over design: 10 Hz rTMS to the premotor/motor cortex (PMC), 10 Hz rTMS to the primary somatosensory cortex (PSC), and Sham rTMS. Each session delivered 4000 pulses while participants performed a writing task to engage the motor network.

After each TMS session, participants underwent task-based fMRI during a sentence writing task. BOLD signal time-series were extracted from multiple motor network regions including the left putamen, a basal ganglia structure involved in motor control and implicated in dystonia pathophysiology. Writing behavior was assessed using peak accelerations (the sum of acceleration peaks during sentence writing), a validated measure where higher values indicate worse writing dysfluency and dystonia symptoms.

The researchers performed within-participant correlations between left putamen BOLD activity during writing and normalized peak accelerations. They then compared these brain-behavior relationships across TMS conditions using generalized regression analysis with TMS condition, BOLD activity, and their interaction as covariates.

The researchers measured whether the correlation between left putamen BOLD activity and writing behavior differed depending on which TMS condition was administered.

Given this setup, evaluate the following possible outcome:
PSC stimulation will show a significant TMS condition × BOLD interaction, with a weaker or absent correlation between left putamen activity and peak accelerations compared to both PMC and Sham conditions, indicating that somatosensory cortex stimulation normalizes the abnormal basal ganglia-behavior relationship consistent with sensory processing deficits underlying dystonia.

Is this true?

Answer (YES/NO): NO